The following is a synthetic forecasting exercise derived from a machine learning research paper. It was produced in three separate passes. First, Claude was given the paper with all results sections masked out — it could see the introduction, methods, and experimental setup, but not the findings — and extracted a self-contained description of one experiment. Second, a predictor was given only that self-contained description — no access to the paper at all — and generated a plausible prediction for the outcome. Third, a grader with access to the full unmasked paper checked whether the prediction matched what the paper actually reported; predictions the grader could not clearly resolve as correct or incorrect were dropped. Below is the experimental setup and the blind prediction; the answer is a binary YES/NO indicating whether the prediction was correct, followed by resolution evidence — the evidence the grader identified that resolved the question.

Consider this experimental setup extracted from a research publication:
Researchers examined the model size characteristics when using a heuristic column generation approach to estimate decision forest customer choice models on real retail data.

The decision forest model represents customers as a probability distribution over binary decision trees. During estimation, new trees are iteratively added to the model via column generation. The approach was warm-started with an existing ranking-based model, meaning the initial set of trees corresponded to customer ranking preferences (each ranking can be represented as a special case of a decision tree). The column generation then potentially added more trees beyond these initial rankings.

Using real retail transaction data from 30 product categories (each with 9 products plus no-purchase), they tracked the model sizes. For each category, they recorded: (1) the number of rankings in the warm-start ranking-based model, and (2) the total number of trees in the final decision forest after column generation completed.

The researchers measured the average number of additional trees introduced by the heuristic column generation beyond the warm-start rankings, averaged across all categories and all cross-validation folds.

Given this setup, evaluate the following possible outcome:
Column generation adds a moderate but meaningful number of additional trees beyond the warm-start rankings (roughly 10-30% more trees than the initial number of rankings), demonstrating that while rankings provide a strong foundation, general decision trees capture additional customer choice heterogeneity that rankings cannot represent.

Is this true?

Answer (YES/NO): NO